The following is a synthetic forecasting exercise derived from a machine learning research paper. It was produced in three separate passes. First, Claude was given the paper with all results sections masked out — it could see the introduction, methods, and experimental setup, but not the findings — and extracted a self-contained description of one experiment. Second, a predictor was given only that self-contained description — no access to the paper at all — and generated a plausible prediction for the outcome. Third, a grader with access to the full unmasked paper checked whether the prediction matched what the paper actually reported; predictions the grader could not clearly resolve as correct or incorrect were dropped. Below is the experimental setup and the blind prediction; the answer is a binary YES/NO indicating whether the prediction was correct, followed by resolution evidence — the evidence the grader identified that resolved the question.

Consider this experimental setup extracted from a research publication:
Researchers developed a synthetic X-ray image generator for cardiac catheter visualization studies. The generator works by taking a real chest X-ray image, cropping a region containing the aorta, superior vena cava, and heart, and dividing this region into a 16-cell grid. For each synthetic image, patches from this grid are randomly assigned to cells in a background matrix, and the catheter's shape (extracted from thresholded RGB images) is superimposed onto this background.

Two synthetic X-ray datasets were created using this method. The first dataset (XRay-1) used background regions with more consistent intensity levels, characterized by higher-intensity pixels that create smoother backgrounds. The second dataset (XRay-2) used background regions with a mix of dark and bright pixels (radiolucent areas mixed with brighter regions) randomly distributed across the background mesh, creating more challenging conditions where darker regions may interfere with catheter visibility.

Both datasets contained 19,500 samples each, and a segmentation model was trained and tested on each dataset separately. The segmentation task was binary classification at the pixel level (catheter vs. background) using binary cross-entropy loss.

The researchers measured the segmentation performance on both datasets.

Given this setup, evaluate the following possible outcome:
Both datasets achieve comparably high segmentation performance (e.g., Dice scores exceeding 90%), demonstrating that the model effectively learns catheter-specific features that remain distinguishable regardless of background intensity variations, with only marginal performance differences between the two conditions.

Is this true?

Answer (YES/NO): YES